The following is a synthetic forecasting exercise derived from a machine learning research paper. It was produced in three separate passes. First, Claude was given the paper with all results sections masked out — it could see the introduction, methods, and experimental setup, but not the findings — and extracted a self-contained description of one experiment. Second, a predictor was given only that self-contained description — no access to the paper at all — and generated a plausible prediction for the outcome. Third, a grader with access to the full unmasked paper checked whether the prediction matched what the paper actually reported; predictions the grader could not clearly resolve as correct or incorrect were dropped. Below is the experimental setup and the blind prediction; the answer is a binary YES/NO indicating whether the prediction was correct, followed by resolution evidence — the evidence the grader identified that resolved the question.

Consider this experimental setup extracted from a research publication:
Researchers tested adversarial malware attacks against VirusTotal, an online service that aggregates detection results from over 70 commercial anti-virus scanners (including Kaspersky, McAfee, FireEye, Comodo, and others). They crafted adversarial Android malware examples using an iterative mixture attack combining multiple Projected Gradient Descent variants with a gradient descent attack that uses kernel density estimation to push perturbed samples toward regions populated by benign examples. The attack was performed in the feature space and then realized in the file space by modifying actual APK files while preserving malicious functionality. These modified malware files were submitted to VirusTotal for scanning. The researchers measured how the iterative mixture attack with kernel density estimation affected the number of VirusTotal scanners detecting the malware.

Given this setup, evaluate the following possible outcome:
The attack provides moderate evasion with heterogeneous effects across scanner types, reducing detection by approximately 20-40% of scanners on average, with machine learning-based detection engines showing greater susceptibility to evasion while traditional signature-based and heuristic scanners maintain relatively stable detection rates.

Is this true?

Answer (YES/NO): NO